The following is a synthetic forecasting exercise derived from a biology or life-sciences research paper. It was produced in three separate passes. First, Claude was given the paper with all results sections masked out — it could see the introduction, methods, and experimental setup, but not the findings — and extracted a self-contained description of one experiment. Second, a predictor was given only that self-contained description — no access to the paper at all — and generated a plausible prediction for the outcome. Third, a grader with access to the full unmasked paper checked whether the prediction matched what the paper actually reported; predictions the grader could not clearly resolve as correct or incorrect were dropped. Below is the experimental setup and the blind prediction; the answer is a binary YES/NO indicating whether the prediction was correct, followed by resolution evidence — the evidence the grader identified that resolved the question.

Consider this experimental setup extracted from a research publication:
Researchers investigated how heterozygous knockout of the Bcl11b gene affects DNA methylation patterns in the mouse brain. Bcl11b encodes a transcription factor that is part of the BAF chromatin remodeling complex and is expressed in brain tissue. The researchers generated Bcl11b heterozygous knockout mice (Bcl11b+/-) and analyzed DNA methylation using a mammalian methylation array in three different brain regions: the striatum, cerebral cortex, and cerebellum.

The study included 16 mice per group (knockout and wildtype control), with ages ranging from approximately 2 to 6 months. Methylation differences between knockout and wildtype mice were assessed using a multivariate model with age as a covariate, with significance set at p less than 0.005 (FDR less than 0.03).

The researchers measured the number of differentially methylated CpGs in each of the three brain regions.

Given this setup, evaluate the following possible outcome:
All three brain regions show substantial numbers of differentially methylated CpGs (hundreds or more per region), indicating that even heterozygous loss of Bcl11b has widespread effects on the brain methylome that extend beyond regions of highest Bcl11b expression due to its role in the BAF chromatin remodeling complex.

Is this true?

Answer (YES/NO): YES